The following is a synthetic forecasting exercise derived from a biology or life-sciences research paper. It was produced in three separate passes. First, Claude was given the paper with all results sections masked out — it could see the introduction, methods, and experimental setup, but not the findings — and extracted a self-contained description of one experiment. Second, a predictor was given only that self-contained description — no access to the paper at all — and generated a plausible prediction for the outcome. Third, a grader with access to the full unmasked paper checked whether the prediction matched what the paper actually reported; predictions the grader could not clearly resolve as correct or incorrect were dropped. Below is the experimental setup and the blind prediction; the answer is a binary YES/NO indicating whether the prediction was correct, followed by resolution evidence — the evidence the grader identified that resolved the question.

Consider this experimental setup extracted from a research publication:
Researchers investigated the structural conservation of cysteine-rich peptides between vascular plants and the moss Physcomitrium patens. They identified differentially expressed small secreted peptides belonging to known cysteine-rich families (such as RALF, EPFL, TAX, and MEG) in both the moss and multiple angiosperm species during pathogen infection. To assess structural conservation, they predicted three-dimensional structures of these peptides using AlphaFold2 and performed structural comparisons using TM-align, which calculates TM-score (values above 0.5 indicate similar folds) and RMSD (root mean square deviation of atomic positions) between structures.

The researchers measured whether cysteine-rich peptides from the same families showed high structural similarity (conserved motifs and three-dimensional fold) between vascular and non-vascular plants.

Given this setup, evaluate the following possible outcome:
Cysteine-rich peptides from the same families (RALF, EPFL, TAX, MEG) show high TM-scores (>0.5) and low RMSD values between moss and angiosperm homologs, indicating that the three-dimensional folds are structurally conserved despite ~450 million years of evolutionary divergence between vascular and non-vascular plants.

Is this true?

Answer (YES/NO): NO